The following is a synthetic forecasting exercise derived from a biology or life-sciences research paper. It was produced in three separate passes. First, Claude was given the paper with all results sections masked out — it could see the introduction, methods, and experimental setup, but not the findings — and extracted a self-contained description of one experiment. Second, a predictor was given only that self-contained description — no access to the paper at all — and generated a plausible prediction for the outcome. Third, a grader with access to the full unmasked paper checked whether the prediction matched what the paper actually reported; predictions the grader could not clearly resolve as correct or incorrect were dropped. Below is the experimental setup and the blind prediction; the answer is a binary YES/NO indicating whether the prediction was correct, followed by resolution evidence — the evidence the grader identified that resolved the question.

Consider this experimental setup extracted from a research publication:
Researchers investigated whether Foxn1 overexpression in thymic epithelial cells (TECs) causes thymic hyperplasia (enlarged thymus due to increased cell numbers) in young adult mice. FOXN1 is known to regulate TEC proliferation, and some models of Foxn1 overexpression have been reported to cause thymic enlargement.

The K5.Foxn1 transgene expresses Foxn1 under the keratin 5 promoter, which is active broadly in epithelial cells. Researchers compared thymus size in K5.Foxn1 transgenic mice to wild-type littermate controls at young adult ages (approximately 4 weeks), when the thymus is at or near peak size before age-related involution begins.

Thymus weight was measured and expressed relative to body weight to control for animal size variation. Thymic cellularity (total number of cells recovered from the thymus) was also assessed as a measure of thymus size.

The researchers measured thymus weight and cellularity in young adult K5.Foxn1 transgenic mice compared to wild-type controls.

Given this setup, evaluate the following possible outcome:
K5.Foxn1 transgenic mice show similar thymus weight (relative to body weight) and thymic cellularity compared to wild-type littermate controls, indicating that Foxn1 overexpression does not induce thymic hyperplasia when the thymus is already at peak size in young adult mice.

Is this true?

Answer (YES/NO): YES